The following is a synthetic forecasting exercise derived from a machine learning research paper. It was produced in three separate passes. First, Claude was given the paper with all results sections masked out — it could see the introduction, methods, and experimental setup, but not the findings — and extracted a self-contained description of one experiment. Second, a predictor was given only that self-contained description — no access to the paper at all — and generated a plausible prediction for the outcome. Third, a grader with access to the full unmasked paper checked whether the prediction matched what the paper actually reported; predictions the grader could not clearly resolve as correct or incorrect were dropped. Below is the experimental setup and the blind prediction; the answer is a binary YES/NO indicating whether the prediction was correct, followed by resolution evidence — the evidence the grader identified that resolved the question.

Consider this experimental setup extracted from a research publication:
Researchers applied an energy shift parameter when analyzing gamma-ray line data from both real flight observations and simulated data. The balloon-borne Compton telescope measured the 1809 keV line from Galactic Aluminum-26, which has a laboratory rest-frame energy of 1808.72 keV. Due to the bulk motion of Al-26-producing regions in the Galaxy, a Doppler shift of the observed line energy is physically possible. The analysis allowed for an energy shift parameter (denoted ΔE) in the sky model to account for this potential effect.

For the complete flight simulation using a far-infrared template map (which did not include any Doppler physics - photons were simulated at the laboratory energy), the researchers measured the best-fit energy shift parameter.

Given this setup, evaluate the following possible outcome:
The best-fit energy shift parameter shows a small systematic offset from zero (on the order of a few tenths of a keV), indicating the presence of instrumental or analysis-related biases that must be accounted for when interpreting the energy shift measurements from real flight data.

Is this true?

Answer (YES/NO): NO